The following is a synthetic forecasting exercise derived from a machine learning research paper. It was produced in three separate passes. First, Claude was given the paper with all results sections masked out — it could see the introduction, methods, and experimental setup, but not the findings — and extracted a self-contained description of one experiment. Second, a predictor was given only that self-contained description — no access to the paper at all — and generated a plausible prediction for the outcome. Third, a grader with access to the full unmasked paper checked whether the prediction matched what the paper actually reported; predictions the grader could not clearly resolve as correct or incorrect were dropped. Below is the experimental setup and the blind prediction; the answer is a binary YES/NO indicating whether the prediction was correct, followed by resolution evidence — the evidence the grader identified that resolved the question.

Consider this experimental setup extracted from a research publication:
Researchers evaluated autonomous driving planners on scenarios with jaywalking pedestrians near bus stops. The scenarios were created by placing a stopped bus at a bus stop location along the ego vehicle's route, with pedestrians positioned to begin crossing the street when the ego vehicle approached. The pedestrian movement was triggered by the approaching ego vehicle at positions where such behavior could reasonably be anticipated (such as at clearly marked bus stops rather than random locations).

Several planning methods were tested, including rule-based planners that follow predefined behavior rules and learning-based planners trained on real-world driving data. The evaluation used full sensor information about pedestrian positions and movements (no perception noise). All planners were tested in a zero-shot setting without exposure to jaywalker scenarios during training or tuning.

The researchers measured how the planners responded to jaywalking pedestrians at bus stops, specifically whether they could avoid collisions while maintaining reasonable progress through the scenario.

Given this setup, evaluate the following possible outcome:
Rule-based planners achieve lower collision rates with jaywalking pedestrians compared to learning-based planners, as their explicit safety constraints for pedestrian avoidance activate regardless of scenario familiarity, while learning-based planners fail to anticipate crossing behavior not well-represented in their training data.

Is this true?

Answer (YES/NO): NO